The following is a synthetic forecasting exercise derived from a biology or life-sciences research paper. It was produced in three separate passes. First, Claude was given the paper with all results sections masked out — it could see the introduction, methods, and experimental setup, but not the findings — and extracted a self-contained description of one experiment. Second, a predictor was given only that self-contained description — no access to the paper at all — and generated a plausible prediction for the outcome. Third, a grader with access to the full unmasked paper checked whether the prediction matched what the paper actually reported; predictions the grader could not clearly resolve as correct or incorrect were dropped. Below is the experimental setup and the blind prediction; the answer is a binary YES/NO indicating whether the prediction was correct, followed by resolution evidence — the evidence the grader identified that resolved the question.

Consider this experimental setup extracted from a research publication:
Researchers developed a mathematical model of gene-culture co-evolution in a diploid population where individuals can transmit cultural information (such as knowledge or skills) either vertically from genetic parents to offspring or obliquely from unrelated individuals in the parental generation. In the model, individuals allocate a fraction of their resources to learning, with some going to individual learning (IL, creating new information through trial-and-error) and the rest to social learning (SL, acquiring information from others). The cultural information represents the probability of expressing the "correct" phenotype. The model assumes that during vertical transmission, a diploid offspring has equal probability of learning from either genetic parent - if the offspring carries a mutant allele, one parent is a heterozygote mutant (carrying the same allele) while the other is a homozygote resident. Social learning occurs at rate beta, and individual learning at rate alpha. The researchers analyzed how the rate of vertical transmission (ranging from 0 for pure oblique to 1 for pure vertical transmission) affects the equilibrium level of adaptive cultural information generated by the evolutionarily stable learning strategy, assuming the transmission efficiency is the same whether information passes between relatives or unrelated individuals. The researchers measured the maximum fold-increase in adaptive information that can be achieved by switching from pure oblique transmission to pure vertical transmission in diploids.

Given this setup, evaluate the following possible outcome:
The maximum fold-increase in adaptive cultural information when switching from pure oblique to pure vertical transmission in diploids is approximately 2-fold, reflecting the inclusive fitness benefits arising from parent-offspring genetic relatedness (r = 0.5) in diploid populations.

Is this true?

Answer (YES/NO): YES